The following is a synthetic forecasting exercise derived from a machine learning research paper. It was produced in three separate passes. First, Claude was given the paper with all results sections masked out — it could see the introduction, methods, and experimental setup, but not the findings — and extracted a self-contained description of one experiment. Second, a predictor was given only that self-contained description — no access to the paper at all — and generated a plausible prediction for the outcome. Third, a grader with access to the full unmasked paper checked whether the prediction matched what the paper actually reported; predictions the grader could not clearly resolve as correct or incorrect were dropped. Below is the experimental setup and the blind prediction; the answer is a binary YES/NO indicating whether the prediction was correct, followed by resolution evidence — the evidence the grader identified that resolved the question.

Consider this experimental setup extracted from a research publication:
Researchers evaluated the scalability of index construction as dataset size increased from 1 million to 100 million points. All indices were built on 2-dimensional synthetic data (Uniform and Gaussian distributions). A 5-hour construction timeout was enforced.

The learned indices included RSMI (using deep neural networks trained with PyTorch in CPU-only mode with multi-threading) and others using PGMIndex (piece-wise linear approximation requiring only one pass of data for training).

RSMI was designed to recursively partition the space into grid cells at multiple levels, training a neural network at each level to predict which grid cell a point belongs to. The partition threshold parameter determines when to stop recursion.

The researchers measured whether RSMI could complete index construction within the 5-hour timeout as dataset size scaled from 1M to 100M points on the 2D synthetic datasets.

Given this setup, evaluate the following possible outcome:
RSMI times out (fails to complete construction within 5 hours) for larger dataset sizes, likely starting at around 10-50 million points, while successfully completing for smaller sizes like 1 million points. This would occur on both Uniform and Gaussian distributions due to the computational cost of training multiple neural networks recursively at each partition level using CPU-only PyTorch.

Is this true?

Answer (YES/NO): NO